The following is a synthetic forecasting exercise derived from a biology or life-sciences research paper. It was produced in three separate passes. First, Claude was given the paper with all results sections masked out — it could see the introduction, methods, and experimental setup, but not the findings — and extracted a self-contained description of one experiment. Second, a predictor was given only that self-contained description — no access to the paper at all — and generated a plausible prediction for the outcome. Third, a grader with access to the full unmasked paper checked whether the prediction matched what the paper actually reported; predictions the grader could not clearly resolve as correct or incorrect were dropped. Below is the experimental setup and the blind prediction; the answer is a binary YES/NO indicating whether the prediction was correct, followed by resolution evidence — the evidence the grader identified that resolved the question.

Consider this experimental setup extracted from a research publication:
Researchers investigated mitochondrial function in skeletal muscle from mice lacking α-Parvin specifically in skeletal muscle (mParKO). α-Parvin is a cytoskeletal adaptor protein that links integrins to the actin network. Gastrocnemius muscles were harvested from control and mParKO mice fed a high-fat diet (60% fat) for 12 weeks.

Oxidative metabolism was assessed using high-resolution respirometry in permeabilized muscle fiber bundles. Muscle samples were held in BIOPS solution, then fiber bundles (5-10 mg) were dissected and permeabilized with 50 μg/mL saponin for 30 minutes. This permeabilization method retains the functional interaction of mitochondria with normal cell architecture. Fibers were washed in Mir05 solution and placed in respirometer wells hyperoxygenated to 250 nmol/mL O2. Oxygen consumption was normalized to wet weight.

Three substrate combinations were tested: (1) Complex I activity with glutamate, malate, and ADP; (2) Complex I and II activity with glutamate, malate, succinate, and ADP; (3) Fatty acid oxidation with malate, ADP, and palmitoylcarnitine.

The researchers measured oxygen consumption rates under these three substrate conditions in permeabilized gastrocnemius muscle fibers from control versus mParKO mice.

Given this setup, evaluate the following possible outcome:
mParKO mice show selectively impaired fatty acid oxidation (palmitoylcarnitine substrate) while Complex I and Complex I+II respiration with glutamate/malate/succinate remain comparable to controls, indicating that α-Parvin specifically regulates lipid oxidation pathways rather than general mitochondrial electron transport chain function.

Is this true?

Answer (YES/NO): NO